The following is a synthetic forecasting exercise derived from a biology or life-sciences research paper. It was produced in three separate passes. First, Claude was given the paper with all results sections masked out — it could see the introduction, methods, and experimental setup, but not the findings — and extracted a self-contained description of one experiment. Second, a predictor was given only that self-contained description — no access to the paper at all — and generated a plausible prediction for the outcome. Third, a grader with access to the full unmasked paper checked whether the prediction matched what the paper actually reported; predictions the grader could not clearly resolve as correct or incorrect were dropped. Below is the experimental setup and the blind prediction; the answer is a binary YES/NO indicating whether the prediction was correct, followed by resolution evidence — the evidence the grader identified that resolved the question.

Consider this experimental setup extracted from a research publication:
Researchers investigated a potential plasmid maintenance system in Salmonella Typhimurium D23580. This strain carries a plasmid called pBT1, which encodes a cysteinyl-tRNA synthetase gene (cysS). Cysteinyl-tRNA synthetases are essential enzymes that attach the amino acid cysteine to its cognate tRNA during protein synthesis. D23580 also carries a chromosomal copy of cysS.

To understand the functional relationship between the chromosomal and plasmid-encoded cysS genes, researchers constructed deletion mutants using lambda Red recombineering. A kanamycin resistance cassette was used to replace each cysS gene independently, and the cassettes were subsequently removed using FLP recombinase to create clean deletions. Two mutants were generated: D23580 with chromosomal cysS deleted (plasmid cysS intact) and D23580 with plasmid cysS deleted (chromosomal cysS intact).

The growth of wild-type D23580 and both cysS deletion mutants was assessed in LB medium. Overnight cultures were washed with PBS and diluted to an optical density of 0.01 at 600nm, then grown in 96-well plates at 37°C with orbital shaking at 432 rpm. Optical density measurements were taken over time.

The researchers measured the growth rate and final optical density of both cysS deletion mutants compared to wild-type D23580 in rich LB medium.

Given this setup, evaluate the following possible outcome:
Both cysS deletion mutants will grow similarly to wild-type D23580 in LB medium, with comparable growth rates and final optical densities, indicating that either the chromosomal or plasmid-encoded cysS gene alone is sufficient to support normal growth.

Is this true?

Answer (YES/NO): NO